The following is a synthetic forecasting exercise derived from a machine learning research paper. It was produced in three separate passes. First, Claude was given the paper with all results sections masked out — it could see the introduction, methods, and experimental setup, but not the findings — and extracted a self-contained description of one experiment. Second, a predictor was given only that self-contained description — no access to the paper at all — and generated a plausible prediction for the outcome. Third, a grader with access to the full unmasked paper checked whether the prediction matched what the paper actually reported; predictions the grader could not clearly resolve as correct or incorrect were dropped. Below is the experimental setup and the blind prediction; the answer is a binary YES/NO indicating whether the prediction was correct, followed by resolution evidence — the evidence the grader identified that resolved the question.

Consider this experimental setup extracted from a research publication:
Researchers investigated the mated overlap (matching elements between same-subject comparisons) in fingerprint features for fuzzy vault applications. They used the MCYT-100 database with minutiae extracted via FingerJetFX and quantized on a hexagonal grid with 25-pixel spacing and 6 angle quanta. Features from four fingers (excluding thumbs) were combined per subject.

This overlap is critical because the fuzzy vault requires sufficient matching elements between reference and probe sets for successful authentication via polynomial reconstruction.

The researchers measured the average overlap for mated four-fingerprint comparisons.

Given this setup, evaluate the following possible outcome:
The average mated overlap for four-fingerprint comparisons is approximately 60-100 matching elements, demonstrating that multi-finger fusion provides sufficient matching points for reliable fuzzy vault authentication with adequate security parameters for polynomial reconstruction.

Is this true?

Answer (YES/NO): YES